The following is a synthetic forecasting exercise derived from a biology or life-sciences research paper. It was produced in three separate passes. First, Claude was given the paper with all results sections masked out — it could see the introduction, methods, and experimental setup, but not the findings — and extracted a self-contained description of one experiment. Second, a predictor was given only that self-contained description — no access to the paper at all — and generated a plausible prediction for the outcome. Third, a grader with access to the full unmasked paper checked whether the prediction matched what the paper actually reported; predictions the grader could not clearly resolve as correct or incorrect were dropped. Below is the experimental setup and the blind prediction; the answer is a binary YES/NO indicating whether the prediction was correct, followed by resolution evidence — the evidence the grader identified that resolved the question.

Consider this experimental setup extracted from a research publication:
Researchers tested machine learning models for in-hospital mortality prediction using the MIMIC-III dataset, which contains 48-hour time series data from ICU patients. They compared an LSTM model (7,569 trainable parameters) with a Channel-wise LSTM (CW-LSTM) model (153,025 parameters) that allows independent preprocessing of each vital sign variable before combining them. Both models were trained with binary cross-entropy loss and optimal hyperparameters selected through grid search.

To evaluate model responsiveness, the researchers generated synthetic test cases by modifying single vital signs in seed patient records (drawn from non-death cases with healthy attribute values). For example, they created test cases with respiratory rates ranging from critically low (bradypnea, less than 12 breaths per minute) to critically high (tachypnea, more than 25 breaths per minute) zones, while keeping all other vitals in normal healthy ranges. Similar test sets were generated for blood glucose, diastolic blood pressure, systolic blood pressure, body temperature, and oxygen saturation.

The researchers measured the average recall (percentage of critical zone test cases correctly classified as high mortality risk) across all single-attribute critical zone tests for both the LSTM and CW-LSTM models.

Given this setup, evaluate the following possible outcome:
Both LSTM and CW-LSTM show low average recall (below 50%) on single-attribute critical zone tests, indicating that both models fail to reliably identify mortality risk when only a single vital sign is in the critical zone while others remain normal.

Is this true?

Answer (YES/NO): YES